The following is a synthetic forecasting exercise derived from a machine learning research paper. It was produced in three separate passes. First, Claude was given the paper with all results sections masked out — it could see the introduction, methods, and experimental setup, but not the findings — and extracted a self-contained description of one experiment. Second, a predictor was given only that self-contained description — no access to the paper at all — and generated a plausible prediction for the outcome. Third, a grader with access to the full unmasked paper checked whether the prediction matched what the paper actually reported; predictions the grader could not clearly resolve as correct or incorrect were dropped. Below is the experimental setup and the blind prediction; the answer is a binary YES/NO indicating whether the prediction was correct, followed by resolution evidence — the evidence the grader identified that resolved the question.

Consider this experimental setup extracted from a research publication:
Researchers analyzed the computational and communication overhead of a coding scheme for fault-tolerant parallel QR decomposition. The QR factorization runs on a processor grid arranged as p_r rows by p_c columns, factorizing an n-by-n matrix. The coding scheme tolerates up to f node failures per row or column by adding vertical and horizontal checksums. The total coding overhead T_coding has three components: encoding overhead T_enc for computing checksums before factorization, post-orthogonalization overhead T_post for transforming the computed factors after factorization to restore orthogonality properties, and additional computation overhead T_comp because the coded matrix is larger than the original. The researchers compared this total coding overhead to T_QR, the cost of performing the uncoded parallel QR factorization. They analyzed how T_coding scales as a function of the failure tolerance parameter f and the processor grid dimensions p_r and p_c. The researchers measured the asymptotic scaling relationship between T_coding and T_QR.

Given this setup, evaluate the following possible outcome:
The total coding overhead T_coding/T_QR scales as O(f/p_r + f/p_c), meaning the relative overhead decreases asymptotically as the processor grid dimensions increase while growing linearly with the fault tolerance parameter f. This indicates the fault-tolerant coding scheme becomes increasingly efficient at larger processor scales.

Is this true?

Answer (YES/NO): YES